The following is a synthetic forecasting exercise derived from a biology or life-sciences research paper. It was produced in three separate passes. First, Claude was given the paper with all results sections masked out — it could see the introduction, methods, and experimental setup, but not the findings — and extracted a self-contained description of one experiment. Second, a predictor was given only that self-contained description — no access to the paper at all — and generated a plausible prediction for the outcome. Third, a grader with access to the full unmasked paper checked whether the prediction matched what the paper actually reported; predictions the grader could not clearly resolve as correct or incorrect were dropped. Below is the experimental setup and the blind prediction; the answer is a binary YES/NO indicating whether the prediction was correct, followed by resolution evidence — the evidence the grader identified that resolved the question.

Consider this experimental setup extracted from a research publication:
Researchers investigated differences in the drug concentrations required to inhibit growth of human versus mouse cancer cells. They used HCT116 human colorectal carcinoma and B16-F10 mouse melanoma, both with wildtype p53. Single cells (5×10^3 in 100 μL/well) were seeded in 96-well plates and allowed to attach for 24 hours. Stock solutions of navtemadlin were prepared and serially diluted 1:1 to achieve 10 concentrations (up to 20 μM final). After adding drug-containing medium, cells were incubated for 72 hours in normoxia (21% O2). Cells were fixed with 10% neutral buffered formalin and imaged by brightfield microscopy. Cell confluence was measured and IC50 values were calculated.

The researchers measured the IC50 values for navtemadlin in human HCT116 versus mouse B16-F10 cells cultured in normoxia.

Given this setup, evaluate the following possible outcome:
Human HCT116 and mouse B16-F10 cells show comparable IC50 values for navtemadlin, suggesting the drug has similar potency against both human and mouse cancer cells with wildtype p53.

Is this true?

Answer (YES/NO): NO